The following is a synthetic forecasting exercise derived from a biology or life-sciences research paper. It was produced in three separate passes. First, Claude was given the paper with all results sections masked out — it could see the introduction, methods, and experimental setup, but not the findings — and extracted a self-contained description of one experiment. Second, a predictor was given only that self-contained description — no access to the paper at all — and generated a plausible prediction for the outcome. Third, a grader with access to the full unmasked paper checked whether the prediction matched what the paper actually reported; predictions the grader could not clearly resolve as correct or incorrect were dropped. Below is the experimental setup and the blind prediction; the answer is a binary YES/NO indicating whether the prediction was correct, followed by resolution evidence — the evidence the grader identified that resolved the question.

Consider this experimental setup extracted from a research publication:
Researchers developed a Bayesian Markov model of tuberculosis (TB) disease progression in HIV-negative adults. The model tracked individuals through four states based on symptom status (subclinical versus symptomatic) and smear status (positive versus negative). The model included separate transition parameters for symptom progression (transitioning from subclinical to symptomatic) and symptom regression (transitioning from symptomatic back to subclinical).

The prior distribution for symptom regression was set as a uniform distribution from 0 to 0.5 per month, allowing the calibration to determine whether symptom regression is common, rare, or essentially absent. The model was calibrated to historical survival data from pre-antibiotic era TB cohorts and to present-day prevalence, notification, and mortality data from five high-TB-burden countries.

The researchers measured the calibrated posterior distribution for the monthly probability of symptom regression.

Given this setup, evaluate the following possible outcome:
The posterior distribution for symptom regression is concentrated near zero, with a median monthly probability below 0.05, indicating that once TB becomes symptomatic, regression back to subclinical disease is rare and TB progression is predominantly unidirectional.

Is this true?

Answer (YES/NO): NO